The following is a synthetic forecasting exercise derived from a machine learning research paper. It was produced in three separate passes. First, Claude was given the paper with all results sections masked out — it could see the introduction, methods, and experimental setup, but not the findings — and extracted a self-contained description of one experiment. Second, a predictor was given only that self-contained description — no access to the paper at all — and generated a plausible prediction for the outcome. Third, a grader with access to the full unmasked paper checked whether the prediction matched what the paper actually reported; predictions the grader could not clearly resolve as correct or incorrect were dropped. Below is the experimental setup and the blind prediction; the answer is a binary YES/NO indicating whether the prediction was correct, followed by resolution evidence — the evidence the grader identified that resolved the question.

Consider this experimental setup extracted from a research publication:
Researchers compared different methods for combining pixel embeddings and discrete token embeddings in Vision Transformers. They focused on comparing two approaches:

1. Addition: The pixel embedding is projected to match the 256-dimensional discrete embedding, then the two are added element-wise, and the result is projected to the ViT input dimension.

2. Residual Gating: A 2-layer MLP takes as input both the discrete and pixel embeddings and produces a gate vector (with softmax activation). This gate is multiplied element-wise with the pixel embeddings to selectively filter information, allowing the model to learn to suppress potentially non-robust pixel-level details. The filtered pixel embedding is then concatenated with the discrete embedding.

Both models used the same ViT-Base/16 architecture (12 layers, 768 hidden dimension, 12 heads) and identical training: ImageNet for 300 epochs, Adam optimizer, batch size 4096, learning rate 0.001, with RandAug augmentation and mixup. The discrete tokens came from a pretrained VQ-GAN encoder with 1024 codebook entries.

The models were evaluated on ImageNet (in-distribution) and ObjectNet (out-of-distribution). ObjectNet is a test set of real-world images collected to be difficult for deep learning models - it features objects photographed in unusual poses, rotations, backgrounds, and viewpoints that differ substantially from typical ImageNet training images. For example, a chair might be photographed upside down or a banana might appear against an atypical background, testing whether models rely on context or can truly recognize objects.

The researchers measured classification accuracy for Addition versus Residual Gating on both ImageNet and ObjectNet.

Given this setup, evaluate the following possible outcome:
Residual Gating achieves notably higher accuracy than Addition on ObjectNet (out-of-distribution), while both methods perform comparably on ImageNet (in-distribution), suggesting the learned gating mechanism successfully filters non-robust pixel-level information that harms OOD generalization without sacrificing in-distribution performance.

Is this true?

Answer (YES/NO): NO